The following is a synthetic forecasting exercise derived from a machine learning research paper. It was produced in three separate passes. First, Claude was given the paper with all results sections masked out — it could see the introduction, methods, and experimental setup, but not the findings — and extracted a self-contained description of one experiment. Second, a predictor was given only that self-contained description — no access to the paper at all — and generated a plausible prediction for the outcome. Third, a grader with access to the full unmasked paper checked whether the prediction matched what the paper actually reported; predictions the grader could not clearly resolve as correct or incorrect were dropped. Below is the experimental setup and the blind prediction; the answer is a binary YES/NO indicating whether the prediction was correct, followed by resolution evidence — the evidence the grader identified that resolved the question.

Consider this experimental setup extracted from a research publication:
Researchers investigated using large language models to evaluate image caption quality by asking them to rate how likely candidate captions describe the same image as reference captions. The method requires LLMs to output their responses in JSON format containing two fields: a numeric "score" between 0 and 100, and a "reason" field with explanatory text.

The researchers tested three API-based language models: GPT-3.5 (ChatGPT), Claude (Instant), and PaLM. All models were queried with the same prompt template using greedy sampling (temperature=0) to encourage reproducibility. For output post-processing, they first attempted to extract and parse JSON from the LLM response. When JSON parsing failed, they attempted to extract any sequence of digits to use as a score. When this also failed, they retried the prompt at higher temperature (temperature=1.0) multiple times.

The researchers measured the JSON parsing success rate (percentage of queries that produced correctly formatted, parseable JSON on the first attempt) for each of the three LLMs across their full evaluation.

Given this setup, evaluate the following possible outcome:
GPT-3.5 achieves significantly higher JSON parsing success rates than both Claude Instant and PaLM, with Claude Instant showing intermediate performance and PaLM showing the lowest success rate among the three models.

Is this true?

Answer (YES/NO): NO